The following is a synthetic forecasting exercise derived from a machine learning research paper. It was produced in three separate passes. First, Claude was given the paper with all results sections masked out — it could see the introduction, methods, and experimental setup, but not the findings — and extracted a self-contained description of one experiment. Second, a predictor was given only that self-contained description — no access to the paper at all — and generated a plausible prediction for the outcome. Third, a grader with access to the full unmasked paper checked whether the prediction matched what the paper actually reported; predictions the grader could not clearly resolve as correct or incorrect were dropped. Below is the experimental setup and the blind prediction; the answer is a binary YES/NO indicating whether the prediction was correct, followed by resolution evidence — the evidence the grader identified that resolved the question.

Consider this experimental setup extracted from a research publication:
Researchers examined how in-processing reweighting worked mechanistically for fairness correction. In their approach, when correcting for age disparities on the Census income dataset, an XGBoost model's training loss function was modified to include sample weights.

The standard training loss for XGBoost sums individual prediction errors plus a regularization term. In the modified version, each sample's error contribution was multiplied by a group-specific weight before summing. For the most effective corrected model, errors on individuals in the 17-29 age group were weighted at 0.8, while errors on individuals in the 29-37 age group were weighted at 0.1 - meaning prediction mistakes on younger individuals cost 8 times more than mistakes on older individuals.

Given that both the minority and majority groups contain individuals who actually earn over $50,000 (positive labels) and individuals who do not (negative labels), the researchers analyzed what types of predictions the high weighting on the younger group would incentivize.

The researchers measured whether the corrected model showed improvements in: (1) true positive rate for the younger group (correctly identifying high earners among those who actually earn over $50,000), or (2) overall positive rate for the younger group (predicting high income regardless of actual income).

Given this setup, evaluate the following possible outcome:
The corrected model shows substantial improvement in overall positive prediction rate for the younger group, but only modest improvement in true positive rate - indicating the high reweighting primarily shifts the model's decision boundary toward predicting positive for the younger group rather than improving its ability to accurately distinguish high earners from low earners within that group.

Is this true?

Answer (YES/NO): NO